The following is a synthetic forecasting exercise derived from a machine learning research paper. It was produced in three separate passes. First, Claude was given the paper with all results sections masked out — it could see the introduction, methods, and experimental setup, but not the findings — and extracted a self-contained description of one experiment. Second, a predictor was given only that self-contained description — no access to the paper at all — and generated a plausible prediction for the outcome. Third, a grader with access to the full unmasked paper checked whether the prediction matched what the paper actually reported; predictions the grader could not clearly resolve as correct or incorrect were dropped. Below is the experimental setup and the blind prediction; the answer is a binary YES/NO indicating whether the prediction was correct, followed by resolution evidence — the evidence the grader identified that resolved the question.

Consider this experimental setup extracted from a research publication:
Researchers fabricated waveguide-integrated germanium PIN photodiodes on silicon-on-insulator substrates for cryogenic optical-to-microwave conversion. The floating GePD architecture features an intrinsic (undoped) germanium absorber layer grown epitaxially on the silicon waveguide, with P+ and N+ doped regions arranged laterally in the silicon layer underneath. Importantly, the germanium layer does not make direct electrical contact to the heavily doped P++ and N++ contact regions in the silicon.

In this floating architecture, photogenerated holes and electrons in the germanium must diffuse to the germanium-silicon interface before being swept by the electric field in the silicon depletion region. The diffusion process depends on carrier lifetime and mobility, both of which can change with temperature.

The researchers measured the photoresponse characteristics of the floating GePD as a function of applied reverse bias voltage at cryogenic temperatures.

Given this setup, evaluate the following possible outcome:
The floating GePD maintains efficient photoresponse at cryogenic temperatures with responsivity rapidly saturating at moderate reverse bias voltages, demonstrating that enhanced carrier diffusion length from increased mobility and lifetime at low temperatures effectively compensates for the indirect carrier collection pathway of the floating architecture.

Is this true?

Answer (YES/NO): NO